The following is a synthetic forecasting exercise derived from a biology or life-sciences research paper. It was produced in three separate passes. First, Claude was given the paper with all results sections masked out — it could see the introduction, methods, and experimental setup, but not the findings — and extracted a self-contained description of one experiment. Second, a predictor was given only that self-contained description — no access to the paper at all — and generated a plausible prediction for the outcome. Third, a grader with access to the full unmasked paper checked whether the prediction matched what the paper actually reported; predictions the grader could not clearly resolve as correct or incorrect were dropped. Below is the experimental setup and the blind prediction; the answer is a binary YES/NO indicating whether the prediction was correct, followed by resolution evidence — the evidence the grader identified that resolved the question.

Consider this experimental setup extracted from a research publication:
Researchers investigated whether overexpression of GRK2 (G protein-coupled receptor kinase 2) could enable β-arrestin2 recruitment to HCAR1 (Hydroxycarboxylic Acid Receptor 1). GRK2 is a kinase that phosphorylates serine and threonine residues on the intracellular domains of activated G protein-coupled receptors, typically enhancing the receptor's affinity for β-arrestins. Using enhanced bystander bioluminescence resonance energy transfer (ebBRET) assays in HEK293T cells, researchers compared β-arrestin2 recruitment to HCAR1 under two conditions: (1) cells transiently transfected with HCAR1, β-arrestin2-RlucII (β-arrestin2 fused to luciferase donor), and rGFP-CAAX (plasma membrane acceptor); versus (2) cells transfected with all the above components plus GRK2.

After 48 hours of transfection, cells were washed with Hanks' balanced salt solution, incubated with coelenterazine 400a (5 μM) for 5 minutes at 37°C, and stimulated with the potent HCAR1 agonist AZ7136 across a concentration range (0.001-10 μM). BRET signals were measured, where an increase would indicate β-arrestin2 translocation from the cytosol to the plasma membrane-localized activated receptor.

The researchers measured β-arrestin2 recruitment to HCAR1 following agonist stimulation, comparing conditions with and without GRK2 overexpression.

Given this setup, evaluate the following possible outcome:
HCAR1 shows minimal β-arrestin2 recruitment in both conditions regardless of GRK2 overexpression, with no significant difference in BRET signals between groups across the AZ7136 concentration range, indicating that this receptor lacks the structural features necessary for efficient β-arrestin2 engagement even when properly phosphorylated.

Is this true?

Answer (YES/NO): YES